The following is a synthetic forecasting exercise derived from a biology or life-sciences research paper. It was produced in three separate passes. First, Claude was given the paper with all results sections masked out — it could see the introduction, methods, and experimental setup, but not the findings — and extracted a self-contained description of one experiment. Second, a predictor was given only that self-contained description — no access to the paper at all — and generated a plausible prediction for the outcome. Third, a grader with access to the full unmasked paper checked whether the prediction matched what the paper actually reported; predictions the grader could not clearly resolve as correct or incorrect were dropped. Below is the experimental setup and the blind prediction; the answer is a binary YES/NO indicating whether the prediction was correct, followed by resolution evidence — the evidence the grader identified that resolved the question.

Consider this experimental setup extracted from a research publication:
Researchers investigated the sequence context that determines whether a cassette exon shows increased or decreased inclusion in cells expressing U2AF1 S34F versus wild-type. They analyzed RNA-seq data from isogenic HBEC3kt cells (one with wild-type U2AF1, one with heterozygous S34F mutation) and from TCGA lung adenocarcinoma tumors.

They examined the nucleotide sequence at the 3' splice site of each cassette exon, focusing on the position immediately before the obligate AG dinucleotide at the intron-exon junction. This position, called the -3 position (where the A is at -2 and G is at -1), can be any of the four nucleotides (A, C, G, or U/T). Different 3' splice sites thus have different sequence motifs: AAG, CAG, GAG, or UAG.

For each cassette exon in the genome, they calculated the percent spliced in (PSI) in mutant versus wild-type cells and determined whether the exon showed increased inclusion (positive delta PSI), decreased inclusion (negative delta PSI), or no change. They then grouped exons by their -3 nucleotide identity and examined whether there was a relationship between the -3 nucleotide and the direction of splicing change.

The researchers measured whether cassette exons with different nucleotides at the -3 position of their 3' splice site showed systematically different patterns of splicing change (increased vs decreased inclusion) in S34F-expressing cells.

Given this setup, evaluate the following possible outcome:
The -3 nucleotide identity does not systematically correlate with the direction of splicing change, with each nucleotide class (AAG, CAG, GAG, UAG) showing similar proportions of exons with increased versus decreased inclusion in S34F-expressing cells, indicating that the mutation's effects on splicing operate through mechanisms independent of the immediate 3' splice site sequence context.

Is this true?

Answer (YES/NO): NO